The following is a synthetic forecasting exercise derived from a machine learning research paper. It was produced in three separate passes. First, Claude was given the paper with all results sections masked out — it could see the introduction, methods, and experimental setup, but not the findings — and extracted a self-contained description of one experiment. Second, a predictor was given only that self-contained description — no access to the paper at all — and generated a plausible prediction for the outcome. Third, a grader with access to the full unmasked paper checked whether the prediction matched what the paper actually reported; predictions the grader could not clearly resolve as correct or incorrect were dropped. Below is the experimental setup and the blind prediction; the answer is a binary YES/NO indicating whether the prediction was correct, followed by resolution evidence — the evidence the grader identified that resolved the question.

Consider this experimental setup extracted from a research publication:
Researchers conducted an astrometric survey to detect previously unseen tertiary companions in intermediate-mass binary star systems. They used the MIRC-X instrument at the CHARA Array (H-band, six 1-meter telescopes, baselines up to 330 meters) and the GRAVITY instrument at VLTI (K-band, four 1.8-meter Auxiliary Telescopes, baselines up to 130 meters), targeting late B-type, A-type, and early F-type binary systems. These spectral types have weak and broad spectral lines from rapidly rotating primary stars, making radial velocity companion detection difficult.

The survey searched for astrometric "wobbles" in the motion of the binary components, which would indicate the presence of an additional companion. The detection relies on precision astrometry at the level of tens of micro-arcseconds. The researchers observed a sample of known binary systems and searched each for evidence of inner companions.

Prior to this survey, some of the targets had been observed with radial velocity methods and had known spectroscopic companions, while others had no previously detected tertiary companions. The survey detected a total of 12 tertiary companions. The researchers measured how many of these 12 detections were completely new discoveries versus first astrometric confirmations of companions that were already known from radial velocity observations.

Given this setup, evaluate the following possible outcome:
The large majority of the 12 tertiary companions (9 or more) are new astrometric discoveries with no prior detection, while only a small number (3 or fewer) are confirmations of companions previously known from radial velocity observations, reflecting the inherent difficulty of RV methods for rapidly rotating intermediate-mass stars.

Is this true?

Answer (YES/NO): YES